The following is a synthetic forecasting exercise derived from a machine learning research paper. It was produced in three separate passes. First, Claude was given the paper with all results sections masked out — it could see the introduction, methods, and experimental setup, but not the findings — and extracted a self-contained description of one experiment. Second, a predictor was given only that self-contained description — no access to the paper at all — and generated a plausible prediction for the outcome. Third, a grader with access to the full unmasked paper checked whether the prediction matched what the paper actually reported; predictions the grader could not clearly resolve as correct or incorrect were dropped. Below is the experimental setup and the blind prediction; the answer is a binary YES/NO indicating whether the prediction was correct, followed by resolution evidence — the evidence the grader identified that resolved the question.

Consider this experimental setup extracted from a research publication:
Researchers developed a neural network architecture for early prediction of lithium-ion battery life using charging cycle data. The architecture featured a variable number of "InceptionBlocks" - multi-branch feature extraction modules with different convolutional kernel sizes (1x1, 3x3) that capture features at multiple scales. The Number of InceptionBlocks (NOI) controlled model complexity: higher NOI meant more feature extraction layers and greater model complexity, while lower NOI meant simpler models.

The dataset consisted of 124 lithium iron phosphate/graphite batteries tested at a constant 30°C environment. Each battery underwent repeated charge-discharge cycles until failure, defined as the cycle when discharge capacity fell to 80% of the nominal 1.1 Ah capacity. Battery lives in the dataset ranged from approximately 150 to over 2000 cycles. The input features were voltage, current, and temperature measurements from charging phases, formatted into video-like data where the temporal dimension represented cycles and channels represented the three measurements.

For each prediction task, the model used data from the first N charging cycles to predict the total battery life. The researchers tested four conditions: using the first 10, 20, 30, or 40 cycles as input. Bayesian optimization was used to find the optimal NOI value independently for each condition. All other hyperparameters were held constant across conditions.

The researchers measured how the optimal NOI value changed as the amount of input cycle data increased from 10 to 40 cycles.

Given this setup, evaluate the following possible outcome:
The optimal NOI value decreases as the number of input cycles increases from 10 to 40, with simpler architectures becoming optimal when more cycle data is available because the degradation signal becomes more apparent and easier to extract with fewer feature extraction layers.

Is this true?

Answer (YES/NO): YES